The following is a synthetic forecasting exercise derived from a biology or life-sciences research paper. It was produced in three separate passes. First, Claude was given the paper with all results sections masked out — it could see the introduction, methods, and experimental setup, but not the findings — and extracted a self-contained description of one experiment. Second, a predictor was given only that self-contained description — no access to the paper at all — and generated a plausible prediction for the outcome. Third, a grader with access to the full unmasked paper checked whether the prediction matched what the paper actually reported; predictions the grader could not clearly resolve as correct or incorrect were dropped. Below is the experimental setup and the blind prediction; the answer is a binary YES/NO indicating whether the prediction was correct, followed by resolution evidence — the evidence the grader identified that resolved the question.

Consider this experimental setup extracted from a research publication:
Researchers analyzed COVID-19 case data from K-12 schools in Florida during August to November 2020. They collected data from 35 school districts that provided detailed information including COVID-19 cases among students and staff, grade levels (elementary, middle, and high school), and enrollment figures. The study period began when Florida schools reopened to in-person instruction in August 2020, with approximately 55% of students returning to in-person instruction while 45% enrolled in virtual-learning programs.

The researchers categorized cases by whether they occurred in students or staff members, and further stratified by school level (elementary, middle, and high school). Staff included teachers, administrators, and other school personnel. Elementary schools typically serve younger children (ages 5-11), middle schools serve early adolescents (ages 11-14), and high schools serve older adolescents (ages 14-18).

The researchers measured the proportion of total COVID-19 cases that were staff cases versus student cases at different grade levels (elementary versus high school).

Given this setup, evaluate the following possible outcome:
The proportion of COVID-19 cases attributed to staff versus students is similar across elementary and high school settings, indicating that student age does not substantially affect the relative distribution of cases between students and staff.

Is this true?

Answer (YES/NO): NO